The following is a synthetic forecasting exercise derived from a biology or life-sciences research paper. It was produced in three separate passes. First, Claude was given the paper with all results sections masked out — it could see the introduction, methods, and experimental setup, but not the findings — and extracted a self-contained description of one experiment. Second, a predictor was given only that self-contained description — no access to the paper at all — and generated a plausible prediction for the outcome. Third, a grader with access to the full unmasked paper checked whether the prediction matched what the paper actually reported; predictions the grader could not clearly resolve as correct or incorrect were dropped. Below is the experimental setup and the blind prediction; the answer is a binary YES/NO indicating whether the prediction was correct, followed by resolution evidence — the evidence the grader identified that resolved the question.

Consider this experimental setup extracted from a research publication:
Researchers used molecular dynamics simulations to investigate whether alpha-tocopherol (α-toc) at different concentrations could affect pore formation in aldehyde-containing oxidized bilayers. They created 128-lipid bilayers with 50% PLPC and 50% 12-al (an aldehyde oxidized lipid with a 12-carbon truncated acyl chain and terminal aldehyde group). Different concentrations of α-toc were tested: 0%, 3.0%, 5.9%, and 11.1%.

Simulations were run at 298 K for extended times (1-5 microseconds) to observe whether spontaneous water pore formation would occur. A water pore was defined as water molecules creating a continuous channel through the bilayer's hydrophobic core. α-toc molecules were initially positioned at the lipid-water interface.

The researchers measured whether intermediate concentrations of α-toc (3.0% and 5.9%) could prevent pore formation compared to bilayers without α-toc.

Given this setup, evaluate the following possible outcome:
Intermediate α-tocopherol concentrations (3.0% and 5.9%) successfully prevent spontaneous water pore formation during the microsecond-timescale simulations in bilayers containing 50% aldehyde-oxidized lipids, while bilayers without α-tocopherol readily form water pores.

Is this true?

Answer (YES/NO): NO